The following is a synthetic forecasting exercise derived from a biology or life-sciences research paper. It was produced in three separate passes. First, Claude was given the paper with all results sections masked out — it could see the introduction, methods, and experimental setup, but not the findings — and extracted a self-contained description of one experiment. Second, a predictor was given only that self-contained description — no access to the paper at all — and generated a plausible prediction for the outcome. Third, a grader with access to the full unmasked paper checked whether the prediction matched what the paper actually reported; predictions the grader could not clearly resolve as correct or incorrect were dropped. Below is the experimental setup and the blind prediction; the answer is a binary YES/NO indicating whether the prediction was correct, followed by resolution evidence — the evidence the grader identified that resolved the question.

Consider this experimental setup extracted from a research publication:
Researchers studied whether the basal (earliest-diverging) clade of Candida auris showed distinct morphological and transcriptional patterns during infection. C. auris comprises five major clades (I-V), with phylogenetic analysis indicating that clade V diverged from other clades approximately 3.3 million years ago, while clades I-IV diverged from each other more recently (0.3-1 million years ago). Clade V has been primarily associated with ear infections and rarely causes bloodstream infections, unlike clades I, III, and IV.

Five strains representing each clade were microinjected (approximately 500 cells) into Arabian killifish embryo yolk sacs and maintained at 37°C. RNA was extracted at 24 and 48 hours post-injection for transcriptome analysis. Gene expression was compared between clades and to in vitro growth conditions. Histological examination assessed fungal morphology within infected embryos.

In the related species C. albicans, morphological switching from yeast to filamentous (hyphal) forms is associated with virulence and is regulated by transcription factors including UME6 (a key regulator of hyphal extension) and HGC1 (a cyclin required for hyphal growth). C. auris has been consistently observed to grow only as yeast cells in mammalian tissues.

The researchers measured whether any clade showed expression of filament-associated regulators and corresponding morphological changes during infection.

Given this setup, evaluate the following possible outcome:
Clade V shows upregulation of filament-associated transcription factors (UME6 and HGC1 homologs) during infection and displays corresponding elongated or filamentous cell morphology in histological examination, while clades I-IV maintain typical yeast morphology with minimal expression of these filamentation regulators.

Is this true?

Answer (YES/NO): YES